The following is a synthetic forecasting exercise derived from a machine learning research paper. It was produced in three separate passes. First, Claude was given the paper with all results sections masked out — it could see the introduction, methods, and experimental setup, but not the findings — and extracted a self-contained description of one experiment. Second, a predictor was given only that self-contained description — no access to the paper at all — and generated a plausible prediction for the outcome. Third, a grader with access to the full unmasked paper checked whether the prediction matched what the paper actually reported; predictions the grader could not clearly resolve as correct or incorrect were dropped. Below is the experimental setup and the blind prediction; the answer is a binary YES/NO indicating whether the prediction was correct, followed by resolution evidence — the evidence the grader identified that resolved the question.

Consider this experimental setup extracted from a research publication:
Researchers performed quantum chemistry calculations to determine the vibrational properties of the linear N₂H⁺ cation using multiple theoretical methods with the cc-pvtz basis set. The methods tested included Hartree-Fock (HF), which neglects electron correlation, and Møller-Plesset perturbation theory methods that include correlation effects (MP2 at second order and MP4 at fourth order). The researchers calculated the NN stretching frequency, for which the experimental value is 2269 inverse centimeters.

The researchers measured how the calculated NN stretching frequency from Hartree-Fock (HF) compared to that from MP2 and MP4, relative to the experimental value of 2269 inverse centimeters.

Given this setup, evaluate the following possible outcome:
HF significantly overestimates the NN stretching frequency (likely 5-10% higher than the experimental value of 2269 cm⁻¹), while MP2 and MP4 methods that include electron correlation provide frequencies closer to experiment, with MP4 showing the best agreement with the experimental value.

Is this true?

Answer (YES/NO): NO